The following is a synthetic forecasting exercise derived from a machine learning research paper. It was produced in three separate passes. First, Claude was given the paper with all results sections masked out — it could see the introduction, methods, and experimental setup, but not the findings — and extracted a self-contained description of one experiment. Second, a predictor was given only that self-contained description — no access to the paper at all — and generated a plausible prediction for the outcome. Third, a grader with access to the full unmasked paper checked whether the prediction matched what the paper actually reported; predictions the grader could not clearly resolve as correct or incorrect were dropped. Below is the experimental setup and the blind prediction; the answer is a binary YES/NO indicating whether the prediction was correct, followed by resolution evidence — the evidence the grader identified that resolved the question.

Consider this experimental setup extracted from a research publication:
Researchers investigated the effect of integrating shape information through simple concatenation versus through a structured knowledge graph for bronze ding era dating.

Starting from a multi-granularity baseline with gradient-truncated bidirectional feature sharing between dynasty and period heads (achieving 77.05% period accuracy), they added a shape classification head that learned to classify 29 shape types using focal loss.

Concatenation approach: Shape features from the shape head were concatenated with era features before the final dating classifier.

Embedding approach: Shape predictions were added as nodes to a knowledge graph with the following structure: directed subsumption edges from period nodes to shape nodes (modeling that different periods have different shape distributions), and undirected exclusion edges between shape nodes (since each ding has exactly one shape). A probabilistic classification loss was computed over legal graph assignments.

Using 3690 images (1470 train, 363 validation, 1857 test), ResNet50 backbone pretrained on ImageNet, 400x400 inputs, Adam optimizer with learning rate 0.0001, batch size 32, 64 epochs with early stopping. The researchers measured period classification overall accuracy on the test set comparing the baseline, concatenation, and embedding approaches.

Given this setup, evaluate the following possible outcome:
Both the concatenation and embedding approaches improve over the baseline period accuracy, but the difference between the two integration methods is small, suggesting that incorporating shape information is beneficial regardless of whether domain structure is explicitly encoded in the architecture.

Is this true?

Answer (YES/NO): NO